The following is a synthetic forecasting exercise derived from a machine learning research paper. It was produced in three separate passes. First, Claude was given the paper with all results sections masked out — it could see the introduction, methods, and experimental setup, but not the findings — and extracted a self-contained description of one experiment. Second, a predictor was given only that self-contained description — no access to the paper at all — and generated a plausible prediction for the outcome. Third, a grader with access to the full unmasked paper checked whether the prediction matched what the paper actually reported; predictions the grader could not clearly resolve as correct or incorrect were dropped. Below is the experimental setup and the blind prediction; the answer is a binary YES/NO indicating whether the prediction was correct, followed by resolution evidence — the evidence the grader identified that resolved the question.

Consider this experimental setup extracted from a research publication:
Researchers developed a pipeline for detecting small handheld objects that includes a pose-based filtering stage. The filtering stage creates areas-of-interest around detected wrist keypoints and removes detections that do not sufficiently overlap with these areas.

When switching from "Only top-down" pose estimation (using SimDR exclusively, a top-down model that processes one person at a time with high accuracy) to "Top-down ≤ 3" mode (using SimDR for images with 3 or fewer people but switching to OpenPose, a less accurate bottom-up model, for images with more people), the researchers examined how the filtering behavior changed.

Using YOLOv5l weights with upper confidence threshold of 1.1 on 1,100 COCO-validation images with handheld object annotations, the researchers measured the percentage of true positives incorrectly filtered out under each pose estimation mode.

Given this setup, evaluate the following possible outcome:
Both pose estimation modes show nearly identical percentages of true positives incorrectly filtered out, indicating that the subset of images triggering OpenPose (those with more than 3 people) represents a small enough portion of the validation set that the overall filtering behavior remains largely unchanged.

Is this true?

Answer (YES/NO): NO